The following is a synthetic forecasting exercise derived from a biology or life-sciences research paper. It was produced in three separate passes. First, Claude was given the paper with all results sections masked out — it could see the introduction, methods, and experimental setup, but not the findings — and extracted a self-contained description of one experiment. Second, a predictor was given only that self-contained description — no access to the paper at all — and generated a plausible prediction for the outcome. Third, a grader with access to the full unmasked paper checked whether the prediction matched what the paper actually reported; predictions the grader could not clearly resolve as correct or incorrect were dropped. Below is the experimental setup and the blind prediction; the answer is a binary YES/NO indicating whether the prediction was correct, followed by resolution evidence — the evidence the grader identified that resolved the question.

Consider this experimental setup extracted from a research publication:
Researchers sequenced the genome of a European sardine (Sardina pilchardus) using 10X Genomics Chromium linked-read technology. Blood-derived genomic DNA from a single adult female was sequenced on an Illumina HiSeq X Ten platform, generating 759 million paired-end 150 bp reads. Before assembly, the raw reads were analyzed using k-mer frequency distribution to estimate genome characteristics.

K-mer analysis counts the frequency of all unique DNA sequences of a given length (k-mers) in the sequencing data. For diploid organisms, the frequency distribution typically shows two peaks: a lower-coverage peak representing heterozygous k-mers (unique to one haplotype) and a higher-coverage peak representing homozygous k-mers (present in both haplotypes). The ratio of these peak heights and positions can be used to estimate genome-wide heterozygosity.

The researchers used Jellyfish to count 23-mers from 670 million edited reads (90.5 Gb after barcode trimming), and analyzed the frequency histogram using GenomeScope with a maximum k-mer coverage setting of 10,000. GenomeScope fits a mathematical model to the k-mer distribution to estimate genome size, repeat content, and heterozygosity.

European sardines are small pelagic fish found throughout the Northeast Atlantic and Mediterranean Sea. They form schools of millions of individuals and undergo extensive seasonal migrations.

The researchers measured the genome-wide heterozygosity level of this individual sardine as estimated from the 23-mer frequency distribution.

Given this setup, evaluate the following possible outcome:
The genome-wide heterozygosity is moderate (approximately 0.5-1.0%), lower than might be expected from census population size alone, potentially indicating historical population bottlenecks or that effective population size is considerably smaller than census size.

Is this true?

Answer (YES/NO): NO